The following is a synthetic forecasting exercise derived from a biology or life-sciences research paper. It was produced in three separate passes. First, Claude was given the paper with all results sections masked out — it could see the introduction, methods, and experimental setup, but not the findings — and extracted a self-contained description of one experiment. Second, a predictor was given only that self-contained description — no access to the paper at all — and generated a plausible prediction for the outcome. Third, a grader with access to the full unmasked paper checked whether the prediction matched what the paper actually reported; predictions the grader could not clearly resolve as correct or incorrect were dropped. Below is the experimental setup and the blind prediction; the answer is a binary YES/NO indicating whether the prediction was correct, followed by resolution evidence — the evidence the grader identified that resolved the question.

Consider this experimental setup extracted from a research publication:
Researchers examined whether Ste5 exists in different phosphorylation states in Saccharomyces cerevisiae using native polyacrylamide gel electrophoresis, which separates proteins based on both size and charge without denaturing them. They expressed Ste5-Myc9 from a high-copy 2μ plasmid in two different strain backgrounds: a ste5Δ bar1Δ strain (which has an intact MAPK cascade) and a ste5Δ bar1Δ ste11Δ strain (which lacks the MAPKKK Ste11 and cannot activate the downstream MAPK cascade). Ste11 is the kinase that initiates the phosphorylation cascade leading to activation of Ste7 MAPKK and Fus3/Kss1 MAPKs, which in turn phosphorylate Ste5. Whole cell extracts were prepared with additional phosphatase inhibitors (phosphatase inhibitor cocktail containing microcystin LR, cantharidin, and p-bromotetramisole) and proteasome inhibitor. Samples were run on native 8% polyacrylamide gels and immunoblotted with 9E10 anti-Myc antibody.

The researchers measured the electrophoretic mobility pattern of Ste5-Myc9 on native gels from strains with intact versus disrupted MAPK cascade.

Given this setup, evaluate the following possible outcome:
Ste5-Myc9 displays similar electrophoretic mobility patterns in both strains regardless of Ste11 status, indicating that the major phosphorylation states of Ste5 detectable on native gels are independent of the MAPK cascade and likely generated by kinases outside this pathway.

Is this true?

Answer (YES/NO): NO